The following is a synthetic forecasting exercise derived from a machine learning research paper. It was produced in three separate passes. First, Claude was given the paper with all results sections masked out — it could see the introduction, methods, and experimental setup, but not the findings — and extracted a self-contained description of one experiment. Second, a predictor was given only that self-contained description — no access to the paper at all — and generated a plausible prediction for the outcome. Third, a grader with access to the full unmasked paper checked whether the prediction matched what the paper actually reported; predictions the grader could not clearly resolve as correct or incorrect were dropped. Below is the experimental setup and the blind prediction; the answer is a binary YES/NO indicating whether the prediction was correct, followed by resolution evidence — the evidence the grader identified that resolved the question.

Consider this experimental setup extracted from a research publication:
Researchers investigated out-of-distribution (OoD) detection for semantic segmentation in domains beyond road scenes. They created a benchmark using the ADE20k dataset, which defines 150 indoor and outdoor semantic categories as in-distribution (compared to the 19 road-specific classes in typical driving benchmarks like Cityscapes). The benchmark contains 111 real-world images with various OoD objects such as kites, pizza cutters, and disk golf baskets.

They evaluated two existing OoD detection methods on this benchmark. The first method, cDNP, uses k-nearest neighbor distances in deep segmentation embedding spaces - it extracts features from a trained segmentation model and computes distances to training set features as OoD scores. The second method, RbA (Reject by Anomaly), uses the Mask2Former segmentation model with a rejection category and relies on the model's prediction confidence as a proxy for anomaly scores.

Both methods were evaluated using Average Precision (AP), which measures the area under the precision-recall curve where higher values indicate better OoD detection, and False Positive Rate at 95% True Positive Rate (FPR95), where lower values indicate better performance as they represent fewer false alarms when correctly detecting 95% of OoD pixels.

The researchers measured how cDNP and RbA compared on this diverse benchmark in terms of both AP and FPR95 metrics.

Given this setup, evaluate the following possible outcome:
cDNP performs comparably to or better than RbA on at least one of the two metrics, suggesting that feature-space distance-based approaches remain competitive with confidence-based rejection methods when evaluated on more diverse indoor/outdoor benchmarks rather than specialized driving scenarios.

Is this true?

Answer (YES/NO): YES